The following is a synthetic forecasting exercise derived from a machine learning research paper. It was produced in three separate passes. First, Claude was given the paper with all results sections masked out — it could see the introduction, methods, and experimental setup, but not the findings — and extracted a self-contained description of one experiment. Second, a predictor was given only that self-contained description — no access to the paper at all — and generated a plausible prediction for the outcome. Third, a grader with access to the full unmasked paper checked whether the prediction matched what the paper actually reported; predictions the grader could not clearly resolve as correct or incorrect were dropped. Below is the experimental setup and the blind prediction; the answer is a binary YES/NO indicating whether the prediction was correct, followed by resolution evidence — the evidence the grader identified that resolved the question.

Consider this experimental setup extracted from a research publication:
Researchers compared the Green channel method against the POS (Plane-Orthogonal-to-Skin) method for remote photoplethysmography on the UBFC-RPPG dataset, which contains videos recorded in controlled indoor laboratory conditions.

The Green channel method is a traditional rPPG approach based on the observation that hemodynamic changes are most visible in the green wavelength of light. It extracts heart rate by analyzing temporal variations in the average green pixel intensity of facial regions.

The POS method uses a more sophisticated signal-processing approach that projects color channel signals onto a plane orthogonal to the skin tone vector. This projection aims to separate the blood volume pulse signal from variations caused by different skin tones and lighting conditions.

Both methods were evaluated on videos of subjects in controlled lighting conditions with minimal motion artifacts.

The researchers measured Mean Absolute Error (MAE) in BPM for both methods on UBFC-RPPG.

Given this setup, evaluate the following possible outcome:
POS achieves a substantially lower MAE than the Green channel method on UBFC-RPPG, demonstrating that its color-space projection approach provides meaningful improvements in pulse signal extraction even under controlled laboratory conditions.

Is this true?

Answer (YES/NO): YES